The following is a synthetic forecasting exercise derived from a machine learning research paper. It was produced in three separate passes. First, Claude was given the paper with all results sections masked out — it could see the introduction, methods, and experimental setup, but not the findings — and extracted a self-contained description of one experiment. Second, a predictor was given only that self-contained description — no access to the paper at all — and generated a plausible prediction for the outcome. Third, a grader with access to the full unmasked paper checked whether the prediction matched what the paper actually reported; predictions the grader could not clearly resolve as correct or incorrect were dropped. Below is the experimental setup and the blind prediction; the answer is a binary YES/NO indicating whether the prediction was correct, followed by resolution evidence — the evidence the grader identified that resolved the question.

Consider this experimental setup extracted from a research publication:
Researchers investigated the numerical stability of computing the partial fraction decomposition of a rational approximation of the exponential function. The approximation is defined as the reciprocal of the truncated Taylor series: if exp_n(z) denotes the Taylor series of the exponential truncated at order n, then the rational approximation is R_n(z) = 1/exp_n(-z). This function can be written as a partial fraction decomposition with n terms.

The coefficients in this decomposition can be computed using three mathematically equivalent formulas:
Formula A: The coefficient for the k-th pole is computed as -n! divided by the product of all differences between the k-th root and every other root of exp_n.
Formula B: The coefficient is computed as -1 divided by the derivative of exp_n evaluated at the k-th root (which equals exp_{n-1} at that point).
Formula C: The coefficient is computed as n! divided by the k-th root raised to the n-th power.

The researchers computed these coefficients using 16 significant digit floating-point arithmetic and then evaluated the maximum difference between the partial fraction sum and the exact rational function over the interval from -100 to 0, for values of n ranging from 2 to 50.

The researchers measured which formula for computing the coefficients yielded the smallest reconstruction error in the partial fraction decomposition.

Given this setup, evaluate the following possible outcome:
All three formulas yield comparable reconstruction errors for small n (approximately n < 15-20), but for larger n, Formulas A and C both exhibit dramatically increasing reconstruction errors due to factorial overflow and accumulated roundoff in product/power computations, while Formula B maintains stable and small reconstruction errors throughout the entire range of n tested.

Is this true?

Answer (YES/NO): NO